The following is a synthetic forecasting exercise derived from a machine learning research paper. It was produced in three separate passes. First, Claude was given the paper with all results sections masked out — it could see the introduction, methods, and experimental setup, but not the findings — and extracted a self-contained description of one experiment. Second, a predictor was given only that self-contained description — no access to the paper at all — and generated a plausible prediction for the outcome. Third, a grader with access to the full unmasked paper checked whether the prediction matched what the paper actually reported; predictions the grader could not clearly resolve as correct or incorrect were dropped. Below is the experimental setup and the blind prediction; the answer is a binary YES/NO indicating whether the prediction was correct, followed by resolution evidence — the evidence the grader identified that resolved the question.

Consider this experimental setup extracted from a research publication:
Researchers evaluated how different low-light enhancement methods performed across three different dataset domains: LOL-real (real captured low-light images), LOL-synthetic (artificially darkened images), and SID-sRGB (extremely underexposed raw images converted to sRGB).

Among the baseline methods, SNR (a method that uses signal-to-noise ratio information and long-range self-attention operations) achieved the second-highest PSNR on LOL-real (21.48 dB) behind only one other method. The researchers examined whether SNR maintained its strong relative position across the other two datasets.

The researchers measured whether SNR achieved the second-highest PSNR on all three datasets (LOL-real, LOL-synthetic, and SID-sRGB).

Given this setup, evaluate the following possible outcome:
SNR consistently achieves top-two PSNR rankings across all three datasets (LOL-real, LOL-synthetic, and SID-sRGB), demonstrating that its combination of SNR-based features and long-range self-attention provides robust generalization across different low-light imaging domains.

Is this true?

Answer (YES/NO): YES